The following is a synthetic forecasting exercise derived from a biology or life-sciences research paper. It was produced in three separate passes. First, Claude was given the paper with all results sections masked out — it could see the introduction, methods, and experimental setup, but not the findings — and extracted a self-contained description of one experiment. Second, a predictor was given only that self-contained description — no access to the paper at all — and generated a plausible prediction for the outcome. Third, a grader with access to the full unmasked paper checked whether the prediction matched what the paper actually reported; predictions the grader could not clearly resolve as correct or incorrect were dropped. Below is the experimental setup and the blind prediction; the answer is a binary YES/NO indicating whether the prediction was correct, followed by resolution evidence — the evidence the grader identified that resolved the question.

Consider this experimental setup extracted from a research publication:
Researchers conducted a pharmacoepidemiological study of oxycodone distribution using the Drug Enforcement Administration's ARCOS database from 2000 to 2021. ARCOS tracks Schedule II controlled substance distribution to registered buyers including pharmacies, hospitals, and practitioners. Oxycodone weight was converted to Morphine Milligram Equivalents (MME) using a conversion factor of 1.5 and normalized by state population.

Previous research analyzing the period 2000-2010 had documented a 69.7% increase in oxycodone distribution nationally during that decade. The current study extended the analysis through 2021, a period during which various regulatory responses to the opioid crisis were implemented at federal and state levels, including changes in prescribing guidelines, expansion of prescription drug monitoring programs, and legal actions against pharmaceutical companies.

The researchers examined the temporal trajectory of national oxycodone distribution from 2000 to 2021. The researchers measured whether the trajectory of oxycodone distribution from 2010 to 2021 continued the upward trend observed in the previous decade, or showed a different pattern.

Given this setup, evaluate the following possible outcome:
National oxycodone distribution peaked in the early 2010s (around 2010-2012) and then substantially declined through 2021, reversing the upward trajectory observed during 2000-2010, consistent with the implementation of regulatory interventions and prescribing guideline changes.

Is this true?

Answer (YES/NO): YES